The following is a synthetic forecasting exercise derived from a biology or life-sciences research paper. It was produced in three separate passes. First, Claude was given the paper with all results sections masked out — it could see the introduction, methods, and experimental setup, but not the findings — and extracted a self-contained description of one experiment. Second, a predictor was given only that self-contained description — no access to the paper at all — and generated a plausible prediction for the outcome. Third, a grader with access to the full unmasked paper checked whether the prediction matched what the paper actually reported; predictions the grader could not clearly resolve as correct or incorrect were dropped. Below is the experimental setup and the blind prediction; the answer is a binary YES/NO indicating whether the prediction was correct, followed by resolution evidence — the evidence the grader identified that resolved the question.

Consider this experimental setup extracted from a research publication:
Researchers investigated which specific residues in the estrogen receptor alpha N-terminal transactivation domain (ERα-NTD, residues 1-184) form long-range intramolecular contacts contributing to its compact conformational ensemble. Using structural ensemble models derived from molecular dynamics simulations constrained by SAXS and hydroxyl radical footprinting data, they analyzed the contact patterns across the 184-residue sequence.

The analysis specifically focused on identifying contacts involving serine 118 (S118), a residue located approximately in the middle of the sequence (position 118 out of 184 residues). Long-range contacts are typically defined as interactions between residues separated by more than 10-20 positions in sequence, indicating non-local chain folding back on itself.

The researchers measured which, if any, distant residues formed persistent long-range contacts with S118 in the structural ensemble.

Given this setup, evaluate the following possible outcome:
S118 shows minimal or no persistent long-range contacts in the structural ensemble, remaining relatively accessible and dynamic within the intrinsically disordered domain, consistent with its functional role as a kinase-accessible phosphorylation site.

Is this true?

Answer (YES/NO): NO